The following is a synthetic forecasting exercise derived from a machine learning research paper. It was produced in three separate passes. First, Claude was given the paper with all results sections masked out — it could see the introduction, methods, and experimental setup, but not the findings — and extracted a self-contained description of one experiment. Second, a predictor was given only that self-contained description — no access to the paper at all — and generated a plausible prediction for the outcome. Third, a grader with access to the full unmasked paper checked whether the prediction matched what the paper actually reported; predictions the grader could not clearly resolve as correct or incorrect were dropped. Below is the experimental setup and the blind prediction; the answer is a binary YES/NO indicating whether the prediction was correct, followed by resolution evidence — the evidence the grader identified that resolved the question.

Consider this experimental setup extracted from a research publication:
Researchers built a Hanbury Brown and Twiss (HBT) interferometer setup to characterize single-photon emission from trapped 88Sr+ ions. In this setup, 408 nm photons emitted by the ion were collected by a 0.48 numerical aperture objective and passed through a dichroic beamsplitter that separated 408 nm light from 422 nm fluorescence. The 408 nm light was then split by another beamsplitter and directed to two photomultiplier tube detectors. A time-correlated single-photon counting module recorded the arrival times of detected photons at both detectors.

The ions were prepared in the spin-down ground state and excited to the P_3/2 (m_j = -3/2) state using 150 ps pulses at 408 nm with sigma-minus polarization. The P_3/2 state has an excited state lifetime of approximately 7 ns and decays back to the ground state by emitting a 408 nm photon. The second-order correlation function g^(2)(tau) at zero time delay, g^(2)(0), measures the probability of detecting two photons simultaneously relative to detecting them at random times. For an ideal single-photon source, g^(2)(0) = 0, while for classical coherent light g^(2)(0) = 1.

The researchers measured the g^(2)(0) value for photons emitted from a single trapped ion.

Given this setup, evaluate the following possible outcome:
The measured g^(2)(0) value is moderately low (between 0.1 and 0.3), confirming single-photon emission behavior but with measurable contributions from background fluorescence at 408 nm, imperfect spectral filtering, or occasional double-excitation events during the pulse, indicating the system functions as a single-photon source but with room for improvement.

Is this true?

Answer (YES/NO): NO